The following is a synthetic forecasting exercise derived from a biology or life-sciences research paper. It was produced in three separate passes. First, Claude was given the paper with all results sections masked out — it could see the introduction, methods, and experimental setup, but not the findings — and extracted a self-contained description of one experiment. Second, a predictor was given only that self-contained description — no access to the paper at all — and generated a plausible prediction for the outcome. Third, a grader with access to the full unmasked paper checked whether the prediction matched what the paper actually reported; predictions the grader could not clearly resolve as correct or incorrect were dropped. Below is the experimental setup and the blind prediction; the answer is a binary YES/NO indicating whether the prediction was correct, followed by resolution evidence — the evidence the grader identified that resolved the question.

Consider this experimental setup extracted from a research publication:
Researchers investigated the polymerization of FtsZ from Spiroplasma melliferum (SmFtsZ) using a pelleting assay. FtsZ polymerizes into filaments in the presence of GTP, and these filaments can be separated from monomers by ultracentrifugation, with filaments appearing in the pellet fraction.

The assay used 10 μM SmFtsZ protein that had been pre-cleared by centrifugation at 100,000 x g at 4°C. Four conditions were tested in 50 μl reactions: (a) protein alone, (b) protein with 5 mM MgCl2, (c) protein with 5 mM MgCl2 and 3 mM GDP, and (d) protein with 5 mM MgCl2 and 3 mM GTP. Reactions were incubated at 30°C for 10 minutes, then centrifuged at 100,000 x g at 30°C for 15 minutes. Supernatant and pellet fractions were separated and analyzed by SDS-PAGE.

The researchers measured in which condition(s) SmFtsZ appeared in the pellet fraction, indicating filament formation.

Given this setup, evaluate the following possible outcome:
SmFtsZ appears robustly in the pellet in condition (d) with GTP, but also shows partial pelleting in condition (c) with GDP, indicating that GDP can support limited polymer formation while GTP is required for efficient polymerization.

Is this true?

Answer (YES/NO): NO